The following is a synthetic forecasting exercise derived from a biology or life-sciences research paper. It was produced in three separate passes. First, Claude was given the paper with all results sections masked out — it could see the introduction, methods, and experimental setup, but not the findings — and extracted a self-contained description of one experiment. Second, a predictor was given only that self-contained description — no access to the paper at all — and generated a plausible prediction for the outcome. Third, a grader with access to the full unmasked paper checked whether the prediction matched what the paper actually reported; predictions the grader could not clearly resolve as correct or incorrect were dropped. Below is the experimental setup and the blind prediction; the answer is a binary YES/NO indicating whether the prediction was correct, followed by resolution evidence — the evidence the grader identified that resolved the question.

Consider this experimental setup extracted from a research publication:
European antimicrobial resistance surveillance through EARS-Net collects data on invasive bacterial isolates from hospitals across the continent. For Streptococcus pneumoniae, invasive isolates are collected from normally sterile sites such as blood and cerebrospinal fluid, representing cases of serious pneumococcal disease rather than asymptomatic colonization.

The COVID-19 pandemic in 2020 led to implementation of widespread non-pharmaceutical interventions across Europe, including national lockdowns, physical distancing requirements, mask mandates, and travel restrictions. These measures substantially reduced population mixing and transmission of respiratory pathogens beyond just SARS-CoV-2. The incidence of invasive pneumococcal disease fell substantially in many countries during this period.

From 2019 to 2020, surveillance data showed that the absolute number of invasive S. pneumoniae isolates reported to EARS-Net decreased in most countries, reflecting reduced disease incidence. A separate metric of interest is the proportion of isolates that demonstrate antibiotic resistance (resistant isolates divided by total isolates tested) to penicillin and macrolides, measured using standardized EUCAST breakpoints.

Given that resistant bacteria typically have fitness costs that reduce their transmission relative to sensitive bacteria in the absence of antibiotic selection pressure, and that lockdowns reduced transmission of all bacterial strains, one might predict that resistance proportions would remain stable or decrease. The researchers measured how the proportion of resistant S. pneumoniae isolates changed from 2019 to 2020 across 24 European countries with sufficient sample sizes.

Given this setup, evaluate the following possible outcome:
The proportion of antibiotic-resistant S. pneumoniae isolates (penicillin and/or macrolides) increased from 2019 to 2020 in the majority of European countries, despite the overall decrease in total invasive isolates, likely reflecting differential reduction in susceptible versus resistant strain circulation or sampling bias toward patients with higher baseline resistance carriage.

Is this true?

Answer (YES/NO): YES